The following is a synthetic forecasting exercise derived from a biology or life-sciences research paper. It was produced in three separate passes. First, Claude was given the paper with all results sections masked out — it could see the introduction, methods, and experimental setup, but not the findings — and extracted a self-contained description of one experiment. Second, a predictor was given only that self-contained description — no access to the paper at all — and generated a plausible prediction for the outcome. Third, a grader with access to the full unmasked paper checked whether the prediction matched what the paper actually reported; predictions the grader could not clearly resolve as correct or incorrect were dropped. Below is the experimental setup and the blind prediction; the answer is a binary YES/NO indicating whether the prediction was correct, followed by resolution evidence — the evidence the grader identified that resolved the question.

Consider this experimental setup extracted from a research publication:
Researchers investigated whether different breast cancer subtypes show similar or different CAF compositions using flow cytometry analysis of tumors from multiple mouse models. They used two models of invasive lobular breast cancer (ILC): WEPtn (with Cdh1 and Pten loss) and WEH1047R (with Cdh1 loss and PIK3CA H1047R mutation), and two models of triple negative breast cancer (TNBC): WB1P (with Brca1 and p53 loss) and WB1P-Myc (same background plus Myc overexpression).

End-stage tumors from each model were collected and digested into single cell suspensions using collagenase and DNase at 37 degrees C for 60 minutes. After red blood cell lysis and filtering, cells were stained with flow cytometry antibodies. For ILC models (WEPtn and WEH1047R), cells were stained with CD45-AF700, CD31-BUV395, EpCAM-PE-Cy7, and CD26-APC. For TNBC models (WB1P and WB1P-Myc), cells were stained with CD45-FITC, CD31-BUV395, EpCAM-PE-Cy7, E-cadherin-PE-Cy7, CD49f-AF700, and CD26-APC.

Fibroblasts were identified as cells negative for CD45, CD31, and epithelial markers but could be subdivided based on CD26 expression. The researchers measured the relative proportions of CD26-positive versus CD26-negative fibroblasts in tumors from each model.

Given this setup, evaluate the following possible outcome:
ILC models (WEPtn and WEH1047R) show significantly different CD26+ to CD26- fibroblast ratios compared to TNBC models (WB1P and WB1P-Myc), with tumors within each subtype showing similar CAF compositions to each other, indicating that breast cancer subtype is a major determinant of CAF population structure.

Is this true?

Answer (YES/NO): NO